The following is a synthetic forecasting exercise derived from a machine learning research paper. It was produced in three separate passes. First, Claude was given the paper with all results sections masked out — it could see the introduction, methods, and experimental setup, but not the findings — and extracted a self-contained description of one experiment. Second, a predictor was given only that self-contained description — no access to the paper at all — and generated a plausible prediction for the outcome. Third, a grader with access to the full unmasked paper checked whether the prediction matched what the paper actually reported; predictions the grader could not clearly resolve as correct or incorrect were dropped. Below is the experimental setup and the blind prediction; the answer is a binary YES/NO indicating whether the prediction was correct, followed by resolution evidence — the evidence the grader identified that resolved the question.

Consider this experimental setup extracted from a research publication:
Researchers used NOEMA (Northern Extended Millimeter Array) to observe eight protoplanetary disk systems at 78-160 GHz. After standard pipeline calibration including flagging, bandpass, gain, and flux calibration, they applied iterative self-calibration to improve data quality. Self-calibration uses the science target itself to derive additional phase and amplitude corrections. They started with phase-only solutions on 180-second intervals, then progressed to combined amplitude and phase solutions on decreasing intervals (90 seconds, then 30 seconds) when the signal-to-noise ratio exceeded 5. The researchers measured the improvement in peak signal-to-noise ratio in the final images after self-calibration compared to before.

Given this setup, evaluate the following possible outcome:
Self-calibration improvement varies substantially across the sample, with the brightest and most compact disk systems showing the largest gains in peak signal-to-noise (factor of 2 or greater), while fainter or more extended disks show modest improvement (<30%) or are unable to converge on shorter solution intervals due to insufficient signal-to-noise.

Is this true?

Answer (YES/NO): NO